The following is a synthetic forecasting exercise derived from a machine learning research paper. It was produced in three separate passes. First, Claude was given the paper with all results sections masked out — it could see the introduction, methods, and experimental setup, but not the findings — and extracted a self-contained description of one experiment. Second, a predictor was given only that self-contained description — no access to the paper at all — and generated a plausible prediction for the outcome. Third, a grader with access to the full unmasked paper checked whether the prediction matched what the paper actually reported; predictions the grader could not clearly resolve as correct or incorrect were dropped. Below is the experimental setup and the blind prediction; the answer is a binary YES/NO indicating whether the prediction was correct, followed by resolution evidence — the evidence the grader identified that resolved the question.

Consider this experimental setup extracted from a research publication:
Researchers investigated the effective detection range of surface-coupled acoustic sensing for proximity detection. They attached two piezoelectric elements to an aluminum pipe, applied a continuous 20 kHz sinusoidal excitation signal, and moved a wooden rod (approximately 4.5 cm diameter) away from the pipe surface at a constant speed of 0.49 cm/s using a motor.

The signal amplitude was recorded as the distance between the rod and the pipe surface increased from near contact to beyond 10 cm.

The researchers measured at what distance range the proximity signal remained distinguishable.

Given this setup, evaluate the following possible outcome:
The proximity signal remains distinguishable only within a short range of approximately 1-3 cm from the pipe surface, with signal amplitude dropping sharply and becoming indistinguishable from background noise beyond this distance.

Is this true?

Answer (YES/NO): NO